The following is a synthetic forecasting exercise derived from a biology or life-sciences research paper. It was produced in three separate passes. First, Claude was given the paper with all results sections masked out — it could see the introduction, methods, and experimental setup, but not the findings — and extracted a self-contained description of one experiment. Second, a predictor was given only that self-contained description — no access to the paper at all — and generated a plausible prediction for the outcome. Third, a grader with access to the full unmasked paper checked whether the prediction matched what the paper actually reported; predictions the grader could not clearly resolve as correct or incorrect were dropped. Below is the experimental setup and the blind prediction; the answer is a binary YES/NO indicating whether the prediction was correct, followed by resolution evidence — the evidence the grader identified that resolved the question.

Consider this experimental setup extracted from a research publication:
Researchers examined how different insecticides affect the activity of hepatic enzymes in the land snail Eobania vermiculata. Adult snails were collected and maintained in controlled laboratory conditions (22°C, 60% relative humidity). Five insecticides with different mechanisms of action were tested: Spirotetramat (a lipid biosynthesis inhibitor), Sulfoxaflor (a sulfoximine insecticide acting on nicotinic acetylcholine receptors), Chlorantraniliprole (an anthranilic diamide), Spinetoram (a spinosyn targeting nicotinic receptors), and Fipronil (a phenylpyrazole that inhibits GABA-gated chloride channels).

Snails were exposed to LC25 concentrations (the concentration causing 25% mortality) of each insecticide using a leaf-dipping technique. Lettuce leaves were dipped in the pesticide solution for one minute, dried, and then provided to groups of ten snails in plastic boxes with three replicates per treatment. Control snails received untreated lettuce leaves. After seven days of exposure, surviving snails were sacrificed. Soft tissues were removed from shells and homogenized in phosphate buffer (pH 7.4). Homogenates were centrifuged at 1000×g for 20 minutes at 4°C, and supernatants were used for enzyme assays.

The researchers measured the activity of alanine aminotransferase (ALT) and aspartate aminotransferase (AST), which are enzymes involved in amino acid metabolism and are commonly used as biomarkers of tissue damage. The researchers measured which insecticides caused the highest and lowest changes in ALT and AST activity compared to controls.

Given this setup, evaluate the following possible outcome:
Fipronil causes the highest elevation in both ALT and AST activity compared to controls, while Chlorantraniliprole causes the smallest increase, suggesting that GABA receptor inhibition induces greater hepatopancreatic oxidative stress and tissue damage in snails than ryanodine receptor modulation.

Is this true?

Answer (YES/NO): NO